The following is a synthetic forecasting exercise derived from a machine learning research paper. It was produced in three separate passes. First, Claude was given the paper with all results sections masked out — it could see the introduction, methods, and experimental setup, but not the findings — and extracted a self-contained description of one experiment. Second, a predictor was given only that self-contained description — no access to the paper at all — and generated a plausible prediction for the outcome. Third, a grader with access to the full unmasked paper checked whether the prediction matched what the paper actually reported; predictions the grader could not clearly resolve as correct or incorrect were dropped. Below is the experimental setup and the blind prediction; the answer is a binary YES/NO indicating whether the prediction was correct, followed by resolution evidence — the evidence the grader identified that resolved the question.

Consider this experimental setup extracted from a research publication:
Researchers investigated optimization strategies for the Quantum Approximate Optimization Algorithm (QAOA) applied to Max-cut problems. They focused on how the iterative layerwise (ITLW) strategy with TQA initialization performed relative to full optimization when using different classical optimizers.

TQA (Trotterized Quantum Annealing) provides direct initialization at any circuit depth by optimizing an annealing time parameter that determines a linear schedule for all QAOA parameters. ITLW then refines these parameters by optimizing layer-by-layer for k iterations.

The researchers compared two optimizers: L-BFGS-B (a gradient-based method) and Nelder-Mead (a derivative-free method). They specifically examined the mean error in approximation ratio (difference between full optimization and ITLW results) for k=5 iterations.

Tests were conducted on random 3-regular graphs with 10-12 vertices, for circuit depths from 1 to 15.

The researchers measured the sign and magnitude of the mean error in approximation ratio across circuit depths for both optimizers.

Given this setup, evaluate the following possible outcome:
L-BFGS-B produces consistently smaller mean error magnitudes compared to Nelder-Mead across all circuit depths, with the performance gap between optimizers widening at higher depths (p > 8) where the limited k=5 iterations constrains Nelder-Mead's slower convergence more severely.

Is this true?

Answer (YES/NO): NO